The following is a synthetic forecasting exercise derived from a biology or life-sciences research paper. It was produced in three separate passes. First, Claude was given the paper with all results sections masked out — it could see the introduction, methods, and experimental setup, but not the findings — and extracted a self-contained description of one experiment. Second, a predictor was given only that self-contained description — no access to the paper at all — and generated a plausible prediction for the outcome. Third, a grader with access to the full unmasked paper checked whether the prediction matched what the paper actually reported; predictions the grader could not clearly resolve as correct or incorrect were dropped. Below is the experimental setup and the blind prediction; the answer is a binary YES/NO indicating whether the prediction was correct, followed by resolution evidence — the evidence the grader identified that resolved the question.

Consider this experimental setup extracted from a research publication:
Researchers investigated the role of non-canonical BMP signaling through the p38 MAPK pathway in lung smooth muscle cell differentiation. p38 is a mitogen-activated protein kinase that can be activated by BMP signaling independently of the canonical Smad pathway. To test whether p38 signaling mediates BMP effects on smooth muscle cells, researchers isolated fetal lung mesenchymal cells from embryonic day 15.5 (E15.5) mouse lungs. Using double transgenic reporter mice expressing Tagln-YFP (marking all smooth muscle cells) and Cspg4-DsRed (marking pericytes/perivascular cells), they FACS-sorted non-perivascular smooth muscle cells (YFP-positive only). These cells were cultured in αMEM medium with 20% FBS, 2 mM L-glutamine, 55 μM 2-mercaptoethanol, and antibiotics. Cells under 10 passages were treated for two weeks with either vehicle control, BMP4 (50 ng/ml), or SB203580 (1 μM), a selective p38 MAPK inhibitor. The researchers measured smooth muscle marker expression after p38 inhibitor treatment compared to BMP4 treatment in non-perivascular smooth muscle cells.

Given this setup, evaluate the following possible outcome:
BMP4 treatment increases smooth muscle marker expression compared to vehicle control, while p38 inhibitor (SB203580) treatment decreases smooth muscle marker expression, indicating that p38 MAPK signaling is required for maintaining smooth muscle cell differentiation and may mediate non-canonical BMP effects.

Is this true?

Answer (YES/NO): YES